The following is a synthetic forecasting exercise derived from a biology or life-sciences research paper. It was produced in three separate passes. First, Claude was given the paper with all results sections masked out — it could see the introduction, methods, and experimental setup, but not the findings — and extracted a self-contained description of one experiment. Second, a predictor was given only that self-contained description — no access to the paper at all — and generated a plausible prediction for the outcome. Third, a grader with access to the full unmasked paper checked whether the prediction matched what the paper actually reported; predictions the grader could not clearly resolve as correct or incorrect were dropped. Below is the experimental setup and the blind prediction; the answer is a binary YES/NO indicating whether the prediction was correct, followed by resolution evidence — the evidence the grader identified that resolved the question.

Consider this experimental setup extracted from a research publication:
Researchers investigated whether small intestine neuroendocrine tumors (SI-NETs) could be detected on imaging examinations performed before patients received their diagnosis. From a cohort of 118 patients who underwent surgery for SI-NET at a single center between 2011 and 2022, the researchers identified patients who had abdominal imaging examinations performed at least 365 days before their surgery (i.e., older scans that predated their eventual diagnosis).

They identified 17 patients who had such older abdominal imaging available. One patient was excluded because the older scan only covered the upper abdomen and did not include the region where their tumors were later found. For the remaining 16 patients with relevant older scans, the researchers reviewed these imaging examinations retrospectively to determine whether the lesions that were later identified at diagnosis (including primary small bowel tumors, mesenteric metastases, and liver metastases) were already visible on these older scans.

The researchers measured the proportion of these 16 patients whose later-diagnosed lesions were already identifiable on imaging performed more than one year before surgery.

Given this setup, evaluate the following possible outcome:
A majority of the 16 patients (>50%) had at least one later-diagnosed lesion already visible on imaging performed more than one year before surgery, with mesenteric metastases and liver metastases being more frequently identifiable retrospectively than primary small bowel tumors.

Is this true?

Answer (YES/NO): NO